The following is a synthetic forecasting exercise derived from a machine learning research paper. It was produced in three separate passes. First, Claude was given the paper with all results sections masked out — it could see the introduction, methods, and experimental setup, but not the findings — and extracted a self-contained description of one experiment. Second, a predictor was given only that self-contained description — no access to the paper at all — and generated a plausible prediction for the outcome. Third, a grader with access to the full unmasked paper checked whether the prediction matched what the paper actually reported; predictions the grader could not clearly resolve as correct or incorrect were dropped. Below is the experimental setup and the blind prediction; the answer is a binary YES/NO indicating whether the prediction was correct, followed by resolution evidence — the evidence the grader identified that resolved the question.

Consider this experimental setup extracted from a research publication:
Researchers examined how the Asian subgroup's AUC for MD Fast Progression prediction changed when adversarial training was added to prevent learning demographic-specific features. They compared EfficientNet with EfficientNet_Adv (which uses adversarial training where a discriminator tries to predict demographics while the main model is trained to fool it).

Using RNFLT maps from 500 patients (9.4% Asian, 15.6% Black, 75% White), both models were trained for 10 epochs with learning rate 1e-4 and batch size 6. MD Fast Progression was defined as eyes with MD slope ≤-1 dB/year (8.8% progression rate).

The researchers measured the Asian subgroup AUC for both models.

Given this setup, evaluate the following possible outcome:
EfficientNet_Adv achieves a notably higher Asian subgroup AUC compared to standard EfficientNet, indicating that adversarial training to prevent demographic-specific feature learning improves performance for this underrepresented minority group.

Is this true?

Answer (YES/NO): YES